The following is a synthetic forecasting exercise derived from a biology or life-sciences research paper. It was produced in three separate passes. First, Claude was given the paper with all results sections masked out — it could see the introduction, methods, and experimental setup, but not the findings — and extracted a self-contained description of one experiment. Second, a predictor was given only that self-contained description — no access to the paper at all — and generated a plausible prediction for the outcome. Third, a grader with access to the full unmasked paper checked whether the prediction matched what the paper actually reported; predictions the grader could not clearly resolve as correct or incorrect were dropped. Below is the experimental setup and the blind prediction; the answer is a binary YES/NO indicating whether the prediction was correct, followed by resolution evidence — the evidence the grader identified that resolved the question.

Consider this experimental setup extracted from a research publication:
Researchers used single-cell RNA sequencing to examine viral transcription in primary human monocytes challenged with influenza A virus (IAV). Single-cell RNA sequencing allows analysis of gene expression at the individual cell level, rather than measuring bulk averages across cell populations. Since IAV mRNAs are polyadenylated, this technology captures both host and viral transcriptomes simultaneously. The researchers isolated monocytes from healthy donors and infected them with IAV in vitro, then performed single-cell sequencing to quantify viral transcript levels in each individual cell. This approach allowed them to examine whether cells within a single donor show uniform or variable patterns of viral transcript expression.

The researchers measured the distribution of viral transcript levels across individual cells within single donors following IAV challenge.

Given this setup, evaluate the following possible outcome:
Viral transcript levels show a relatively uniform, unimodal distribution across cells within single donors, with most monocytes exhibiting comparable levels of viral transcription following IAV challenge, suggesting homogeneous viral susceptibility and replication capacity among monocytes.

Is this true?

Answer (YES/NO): NO